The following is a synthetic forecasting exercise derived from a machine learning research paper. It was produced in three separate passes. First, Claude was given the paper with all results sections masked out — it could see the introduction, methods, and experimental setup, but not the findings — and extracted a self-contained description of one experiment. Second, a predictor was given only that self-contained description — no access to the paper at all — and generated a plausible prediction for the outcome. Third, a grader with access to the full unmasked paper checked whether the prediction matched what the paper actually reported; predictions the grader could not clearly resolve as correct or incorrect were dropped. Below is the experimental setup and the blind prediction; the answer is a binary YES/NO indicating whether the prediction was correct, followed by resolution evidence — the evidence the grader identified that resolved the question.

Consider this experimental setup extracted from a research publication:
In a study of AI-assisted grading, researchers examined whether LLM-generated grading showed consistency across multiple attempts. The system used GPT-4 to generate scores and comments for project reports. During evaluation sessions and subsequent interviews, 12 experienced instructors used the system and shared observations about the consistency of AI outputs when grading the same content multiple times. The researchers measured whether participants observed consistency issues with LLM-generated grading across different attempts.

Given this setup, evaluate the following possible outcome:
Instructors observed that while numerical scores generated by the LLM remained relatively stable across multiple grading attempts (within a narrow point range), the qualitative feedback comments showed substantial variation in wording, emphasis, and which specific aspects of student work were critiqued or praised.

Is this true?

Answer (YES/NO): NO